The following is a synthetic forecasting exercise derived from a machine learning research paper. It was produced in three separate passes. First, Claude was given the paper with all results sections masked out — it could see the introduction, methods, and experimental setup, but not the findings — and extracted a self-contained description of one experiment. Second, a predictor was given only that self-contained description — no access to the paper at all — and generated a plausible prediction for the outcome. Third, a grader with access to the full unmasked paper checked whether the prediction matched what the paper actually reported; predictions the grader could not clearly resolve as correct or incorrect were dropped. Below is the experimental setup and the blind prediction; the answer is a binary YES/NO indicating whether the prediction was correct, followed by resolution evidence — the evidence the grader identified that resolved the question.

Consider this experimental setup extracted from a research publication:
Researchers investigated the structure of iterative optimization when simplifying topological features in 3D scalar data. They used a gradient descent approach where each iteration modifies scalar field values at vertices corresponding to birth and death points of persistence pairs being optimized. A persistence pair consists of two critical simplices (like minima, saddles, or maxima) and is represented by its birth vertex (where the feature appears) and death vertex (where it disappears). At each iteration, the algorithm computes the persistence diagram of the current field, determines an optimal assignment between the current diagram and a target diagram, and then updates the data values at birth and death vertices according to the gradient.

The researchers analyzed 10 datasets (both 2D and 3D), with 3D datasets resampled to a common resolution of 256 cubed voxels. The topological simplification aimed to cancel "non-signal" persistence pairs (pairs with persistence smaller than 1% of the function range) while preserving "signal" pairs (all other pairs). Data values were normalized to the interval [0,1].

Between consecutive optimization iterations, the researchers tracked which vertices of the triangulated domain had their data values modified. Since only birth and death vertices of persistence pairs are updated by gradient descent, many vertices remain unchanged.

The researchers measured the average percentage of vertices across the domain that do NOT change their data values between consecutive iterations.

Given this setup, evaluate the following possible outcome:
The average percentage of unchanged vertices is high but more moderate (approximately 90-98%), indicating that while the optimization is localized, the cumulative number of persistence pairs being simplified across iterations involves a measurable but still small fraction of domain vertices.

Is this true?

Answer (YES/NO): YES